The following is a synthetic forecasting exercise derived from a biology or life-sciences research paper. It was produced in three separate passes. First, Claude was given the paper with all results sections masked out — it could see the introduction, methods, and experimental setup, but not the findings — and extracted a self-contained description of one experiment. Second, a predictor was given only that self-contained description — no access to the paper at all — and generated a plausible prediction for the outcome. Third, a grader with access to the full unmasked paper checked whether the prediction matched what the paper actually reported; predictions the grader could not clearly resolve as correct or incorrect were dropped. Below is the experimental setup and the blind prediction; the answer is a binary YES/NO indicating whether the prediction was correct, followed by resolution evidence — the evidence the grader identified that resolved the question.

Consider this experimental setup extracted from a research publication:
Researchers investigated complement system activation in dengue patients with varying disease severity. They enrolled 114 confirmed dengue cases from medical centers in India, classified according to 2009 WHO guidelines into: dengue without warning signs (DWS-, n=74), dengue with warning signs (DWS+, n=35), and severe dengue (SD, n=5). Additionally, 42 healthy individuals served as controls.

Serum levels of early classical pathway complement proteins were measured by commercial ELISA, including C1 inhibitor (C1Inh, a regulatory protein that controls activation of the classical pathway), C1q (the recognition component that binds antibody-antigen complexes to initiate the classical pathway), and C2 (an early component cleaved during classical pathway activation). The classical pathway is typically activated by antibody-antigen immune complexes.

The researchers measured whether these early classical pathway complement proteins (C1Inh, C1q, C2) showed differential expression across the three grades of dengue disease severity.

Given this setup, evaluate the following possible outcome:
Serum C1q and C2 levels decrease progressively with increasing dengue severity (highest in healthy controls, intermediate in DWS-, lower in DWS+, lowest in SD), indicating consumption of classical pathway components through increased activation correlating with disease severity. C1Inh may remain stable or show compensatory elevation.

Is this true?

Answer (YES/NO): NO